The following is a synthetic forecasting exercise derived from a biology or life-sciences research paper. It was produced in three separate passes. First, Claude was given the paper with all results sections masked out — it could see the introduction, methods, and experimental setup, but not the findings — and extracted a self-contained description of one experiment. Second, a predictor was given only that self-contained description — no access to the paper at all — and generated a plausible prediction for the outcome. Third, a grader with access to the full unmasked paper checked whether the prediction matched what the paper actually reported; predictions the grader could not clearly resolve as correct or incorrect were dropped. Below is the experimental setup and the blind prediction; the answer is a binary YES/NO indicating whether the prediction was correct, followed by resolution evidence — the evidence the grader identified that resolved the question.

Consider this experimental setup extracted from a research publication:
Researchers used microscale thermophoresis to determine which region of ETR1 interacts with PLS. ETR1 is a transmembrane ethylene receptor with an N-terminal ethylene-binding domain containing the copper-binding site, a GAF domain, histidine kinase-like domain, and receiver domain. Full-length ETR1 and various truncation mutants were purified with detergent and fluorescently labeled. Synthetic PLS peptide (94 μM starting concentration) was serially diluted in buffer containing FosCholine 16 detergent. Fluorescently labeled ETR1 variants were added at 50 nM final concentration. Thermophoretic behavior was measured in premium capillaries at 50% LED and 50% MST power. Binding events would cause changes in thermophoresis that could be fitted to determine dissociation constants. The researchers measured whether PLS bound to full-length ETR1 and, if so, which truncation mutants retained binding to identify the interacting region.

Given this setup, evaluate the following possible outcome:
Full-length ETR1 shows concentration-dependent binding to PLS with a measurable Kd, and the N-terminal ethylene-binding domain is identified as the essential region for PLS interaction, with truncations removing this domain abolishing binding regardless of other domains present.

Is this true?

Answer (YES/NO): YES